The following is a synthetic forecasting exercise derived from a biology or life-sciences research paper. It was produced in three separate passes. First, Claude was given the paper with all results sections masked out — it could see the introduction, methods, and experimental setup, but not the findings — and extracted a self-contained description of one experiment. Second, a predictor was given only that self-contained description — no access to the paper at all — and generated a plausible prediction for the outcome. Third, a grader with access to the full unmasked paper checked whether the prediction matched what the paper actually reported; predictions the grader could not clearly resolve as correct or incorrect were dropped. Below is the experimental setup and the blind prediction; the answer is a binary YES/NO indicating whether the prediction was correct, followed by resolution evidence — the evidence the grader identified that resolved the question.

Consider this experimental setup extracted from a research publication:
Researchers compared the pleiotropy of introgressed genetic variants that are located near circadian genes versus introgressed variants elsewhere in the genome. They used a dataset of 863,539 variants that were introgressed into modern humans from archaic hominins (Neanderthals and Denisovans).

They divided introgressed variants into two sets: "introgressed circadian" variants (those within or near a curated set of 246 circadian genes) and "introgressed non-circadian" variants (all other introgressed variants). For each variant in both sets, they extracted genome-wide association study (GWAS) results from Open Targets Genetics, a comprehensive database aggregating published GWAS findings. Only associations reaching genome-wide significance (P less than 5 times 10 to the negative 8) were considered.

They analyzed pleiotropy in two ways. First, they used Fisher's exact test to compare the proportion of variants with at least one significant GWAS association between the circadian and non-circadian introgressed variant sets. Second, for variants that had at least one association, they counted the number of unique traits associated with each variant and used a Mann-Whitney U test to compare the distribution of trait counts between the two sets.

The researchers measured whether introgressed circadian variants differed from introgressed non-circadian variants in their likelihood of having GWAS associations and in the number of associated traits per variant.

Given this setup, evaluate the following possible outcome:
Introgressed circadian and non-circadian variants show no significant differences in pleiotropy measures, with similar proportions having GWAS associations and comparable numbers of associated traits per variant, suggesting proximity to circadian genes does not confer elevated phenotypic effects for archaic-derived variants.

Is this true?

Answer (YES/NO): NO